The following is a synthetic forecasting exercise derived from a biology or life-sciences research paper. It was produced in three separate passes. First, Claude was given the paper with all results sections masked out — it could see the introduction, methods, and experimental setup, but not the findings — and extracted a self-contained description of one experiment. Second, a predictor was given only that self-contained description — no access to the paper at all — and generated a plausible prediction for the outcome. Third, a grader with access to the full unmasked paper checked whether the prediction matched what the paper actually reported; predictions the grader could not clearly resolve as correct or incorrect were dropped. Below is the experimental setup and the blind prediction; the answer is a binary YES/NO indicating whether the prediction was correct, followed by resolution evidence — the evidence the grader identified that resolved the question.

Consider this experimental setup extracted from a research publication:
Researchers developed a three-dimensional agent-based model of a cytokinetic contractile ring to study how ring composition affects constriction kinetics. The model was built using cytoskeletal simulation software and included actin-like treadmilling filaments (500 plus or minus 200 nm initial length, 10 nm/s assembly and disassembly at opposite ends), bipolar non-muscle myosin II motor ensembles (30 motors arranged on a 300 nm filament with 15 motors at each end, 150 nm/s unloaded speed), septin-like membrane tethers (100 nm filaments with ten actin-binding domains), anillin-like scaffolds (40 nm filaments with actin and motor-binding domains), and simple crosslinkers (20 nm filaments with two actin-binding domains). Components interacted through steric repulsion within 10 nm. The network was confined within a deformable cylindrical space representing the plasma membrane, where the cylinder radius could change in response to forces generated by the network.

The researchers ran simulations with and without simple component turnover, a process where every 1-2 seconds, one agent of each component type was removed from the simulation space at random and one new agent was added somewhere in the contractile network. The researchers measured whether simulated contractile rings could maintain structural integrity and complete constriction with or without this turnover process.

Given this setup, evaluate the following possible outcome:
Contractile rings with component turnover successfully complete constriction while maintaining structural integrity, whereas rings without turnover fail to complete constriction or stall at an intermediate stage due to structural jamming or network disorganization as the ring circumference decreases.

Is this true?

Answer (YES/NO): NO